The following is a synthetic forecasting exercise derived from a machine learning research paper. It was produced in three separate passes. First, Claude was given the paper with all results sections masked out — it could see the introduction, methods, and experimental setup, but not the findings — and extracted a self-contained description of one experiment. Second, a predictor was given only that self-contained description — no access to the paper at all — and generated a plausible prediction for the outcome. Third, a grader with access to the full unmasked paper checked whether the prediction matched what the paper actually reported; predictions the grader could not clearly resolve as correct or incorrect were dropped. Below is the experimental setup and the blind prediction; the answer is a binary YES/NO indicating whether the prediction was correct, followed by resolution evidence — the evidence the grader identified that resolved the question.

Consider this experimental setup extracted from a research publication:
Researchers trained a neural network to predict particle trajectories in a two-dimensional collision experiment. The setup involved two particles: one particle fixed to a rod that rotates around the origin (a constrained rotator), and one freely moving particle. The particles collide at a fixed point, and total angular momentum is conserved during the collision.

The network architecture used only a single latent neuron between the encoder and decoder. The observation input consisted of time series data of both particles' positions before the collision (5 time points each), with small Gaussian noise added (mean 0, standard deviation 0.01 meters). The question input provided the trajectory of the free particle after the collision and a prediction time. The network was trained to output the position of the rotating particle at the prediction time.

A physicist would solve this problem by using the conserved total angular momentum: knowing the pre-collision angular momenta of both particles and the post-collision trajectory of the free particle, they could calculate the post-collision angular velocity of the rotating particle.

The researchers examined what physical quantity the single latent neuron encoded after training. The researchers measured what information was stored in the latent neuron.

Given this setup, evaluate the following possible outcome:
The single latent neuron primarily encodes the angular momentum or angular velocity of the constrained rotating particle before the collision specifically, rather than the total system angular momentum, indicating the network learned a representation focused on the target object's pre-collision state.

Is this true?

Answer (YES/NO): NO